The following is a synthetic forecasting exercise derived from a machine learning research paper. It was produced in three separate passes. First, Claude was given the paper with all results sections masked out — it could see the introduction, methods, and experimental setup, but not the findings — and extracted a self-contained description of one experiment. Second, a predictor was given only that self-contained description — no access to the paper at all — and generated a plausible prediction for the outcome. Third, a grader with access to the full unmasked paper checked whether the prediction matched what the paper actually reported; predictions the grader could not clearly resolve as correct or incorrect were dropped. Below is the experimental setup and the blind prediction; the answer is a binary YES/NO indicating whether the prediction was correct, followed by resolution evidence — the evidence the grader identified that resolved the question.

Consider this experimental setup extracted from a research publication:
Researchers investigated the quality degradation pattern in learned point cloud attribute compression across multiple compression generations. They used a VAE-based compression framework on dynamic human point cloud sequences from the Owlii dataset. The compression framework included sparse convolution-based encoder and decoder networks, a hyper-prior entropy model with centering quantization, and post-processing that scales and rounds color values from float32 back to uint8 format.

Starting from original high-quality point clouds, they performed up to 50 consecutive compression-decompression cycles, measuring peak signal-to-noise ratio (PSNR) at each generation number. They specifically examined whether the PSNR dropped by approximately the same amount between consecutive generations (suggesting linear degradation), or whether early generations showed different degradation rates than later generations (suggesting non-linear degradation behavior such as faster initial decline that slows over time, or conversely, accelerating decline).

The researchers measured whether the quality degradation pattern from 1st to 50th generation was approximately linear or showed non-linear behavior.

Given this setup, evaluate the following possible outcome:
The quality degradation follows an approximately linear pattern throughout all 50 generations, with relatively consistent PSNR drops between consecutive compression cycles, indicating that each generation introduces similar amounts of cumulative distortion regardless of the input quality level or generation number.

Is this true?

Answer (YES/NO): NO